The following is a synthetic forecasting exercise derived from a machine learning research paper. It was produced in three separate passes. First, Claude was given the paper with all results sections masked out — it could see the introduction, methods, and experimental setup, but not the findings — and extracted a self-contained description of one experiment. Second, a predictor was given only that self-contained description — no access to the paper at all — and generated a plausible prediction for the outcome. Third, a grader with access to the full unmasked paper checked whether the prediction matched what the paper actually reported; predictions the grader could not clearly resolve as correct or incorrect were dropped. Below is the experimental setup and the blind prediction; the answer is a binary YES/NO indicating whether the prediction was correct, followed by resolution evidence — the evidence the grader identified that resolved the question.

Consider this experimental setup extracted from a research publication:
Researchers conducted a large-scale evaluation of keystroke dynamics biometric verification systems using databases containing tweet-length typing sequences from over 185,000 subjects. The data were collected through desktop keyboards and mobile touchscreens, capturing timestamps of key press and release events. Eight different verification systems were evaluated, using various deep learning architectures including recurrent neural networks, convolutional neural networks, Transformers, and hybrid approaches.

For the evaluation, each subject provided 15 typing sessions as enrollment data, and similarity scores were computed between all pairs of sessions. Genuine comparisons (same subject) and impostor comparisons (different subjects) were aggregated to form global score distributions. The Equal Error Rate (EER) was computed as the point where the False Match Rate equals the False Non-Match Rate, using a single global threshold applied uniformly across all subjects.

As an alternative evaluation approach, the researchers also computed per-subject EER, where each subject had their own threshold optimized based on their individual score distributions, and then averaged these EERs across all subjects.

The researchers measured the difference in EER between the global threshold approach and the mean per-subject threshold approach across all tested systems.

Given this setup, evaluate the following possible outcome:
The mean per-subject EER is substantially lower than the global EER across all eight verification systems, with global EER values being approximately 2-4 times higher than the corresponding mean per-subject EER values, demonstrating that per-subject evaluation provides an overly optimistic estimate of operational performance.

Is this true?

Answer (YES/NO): NO